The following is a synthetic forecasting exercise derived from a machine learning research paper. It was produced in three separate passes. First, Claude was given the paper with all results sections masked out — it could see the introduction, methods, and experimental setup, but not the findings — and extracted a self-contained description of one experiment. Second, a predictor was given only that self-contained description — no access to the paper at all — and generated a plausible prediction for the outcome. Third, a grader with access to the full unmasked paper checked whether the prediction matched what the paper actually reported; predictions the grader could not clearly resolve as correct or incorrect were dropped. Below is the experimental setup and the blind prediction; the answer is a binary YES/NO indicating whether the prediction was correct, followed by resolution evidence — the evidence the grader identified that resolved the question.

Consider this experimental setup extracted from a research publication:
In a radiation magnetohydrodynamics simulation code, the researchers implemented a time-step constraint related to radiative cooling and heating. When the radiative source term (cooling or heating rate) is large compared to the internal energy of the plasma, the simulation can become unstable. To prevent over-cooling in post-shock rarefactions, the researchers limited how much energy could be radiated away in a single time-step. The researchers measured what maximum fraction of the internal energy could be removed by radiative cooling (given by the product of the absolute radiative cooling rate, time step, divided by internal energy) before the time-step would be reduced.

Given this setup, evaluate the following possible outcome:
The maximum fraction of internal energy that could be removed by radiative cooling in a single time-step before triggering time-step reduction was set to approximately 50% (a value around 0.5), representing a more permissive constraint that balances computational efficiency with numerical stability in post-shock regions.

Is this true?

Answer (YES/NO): NO